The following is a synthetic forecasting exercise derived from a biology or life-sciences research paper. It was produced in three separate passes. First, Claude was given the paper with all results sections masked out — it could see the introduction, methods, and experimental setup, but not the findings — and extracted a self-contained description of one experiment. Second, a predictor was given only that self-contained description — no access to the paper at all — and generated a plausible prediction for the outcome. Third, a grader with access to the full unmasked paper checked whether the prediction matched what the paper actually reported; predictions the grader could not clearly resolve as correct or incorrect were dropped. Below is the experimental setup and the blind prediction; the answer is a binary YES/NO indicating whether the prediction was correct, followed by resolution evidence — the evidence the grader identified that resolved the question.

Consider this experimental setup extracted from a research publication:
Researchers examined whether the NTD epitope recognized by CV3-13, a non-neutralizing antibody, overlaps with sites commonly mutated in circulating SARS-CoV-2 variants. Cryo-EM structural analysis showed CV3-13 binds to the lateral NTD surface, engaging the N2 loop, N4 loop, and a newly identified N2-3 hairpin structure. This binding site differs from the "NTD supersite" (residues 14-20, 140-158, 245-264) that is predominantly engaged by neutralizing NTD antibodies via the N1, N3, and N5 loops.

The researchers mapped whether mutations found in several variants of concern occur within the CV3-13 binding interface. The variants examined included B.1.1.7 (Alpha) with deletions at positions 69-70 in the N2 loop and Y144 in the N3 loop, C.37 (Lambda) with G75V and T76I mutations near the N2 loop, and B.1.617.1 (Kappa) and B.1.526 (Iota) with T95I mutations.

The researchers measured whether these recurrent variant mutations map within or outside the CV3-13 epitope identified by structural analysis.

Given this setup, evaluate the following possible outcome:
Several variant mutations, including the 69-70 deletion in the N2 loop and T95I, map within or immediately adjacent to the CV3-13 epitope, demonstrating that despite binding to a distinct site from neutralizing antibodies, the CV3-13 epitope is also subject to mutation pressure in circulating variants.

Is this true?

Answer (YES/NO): YES